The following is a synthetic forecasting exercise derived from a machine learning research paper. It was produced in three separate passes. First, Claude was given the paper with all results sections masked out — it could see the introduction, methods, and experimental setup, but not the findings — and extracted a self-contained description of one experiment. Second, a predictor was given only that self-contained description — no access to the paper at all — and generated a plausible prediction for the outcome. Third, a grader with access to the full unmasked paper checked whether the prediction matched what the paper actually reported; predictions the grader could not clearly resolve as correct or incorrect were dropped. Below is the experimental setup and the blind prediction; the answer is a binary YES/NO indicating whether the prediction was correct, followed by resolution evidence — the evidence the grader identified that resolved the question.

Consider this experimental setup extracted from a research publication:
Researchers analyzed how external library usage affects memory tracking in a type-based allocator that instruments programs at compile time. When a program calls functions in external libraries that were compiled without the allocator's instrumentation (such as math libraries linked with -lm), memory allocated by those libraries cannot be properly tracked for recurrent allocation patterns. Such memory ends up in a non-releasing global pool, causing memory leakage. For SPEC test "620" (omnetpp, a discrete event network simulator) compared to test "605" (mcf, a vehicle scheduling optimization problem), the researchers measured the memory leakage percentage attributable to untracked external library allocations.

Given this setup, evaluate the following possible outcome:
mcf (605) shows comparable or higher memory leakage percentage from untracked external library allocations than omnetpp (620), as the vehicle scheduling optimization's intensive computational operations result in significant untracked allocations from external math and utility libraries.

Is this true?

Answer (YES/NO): NO